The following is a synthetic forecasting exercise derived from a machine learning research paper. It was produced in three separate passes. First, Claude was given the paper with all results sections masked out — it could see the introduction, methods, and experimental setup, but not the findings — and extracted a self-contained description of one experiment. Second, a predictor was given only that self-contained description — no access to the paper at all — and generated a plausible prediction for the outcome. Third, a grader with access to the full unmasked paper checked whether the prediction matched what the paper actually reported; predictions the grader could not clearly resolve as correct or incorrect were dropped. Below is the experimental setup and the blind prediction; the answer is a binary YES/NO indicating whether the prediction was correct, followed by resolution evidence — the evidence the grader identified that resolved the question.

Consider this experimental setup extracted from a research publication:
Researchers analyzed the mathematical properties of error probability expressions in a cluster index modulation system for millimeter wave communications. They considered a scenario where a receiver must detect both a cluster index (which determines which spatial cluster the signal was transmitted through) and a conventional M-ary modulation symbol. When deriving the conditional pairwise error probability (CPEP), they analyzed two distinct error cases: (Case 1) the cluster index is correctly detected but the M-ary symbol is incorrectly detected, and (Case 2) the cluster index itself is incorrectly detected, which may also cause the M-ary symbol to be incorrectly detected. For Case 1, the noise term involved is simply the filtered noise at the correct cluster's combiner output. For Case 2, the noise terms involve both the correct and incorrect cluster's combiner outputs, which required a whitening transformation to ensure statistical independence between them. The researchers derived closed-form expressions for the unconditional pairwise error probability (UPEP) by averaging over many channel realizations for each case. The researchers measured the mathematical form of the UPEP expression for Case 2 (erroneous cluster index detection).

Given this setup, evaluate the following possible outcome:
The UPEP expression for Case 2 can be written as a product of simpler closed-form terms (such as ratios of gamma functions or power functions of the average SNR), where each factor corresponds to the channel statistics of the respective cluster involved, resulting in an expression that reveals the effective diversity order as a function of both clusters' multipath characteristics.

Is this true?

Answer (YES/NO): NO